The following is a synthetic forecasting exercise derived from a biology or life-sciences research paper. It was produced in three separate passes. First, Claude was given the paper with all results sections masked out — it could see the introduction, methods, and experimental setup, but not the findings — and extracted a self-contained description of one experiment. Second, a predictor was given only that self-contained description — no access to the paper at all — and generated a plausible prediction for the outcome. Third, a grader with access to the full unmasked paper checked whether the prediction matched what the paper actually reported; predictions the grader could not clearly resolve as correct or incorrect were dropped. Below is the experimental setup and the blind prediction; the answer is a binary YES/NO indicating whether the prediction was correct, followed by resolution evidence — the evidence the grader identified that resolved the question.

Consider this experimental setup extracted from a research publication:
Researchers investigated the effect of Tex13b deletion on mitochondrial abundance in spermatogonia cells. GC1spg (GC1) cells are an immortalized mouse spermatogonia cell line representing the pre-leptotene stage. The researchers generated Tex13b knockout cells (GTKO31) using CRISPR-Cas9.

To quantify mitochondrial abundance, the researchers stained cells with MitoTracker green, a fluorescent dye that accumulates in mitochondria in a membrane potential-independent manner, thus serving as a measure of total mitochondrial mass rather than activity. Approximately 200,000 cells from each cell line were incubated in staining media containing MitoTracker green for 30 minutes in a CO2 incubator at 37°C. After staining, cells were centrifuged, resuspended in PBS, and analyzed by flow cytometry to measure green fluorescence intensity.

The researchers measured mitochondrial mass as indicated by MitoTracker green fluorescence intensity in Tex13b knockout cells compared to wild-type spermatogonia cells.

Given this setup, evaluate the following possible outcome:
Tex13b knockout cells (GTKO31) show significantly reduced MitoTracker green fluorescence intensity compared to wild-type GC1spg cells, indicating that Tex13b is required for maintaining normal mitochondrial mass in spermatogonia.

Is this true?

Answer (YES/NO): NO